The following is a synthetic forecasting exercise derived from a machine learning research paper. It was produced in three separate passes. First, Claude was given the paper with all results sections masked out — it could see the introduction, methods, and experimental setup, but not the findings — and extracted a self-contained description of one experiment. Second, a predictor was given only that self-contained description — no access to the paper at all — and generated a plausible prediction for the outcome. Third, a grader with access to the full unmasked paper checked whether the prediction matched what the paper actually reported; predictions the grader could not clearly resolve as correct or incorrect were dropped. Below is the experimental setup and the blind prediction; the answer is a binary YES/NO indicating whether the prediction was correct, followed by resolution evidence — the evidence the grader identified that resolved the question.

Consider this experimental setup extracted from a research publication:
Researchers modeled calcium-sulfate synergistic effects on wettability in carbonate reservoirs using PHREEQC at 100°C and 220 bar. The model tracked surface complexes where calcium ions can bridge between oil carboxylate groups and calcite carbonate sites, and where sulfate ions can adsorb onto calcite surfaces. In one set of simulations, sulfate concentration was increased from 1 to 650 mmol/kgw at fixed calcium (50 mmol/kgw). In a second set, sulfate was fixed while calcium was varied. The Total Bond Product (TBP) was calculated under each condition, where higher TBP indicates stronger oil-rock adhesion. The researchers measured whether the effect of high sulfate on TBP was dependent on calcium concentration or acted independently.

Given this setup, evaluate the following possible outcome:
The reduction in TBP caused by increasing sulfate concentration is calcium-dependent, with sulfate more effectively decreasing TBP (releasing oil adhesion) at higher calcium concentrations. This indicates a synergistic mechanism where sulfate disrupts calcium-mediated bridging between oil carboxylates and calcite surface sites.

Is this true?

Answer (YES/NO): NO